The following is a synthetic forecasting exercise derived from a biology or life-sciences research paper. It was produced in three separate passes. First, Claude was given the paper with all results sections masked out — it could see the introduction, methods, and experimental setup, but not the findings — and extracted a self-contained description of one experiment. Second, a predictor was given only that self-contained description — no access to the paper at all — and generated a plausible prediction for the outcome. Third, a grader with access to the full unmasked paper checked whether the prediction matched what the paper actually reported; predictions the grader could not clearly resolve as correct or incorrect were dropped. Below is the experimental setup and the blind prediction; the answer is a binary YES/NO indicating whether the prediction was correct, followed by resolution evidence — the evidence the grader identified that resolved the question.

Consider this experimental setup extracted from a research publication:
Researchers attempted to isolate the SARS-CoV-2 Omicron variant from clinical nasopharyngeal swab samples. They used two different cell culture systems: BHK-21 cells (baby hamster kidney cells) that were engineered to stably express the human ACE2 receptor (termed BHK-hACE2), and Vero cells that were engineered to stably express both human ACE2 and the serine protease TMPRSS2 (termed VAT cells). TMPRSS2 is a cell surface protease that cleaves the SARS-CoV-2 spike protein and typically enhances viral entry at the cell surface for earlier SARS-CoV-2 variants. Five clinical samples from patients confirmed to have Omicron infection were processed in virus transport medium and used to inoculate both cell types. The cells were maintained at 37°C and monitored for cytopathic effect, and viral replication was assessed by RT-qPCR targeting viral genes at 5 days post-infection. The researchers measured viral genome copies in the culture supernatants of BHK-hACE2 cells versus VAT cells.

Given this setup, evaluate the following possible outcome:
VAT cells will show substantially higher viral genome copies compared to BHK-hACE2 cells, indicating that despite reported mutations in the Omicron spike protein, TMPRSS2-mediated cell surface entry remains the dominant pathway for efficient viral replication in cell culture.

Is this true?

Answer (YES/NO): NO